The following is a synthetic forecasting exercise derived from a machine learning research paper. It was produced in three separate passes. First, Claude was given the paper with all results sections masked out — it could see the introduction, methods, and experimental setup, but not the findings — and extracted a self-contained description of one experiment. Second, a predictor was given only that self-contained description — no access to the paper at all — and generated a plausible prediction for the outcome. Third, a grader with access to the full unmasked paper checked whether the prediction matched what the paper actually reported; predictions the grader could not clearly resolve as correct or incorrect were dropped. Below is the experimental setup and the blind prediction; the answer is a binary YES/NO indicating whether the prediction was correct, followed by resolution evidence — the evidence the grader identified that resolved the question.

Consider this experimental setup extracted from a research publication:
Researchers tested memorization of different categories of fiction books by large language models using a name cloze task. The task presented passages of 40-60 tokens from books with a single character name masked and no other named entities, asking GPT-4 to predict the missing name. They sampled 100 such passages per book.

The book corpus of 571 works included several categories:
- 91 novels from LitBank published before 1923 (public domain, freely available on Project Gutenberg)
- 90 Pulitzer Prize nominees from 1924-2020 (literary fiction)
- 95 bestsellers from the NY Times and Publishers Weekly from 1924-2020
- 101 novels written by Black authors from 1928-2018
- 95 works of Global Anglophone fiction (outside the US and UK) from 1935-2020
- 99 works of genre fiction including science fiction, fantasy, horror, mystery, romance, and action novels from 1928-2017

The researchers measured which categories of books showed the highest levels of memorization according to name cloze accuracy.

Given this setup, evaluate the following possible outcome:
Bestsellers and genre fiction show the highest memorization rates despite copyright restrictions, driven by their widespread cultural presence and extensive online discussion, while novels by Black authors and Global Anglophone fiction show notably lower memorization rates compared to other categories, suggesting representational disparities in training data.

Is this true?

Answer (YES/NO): NO